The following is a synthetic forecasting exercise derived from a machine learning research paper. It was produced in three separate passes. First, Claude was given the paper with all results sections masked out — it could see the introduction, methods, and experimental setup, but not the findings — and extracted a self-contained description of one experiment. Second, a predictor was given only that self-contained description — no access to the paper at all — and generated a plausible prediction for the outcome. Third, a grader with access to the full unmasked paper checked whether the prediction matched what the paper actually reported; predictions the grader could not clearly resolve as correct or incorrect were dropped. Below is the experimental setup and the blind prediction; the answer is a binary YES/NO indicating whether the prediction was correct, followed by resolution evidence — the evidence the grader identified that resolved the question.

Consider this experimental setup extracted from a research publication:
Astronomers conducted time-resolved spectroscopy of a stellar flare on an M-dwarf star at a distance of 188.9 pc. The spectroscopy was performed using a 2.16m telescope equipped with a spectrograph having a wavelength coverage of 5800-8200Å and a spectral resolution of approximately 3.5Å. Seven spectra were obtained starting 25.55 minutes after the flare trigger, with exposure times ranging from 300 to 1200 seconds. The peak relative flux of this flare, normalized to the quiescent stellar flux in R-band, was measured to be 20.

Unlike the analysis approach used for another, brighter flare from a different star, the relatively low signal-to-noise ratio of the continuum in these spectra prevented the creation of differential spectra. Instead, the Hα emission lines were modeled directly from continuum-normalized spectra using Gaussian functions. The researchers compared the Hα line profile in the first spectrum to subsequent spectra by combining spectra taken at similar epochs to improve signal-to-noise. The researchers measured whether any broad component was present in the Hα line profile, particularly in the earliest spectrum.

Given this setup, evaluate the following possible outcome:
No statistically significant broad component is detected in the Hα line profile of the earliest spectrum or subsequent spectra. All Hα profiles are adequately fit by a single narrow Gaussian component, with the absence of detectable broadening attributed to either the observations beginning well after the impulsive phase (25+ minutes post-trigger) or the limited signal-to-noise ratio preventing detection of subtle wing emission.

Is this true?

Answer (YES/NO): NO